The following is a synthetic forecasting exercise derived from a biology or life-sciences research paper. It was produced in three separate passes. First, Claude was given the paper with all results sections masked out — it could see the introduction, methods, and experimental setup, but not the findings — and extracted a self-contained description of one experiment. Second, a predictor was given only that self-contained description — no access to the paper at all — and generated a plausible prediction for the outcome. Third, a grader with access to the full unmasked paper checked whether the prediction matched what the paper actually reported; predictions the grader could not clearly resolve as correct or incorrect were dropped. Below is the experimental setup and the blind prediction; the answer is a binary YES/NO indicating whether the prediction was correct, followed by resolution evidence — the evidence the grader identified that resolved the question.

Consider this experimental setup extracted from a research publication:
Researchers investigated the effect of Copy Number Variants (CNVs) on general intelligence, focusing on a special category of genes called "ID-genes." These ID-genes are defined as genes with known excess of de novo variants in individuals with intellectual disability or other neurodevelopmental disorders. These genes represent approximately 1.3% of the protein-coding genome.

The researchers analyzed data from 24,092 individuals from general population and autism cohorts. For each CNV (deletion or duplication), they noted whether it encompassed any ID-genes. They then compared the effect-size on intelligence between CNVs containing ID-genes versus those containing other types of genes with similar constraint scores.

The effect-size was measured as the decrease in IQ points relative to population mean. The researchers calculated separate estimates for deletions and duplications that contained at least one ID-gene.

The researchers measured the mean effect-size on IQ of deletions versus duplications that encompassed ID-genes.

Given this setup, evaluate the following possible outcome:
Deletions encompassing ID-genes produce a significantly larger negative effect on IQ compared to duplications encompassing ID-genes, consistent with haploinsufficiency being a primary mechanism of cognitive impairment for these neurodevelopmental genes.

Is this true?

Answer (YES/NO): YES